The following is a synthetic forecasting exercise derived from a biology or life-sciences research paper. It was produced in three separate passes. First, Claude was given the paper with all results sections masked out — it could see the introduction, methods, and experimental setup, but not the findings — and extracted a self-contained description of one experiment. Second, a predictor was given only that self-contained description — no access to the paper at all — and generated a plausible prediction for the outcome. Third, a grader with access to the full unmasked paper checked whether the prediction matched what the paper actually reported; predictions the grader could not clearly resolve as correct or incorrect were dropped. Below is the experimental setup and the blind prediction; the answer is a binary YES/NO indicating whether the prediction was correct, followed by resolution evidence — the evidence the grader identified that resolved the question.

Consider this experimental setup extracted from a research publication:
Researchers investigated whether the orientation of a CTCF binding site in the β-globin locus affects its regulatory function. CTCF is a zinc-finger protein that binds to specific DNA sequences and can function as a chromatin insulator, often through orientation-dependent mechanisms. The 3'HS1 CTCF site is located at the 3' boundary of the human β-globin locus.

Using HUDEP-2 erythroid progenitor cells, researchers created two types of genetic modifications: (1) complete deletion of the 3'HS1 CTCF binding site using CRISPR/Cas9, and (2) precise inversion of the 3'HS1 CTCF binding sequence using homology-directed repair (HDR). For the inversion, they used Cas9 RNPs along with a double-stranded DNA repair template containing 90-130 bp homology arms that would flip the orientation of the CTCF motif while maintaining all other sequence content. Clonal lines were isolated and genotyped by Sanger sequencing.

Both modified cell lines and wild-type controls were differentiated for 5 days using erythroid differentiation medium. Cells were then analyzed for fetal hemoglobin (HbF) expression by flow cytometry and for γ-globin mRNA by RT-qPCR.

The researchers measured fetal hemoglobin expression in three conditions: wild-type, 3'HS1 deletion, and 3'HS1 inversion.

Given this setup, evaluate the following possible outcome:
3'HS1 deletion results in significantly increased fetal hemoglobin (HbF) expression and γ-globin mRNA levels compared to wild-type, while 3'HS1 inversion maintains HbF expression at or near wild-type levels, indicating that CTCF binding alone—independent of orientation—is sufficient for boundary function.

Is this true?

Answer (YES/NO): NO